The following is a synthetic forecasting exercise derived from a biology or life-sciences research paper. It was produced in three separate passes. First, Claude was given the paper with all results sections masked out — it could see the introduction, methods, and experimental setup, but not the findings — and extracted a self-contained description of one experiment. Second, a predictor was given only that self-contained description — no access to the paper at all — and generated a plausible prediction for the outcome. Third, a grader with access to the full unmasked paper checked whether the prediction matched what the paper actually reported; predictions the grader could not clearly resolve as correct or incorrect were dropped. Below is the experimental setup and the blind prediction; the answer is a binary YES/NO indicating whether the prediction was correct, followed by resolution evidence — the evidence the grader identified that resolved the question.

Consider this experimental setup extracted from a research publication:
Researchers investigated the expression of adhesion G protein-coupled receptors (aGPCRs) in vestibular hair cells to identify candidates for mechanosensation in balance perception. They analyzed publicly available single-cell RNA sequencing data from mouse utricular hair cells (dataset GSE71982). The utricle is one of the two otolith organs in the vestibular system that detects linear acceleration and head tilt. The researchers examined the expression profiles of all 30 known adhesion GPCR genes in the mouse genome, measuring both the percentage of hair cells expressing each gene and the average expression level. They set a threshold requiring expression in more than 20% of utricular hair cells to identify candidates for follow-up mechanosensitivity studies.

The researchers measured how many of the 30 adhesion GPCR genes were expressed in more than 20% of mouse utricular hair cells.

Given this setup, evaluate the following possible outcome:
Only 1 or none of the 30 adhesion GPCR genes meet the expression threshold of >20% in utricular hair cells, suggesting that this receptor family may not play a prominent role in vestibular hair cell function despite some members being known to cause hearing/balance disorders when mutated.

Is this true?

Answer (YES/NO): NO